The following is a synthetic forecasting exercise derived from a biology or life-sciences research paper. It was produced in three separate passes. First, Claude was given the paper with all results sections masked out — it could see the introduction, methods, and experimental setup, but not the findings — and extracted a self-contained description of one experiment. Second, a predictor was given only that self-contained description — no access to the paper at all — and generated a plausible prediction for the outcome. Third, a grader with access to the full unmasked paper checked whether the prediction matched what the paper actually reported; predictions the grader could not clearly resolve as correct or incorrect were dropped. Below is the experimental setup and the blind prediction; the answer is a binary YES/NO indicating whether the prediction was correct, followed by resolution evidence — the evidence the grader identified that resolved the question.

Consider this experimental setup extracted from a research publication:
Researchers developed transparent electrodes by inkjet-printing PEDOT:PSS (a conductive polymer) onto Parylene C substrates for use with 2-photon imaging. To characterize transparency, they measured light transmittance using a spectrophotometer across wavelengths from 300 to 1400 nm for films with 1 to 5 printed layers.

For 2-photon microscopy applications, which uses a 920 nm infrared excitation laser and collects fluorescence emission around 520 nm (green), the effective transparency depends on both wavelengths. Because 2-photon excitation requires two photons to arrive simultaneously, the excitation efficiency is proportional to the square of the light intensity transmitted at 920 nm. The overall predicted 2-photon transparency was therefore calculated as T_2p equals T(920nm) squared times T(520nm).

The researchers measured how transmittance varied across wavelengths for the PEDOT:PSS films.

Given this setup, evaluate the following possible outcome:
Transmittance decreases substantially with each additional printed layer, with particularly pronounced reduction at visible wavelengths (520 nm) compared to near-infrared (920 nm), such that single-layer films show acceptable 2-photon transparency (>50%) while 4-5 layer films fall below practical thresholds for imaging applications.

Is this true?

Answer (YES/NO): NO